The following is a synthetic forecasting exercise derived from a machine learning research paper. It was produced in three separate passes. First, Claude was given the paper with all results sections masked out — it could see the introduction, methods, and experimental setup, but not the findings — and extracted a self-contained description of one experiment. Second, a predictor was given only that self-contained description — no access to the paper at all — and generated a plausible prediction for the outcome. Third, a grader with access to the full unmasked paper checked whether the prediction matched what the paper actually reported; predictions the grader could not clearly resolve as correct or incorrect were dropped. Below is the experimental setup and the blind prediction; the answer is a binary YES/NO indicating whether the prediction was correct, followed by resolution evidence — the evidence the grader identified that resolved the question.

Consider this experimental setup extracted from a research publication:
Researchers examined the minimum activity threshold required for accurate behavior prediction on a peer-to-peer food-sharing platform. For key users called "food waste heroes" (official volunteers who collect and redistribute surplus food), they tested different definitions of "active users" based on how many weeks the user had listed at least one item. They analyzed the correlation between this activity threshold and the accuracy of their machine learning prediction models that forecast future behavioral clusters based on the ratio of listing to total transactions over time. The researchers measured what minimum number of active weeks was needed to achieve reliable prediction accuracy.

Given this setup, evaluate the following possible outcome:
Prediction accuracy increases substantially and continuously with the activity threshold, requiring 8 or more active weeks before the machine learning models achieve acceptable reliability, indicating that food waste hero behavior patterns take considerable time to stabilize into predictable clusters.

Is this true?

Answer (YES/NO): NO